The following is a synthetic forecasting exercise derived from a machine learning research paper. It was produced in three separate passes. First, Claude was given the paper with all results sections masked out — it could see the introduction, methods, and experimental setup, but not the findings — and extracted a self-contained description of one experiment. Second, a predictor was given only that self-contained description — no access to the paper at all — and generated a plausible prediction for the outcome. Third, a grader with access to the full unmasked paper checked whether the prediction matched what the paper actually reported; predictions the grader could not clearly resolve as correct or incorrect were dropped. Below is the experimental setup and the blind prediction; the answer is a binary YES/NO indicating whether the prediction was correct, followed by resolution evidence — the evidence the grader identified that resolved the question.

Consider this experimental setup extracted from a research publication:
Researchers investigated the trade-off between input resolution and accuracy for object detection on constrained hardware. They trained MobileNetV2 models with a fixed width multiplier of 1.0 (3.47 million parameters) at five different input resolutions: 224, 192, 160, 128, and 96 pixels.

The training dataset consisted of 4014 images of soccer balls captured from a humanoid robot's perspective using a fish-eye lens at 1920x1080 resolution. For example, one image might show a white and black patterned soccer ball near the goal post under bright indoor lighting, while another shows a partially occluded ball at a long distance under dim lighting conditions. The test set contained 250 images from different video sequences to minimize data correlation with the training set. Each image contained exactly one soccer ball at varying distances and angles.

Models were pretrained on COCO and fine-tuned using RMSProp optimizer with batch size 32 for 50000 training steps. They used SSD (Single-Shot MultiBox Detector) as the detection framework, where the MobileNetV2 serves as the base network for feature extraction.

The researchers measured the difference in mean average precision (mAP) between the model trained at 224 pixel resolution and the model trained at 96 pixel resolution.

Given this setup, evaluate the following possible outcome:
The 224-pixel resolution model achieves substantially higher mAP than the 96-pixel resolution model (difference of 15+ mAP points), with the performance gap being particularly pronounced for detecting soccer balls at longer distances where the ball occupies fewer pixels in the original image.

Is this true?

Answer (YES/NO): NO